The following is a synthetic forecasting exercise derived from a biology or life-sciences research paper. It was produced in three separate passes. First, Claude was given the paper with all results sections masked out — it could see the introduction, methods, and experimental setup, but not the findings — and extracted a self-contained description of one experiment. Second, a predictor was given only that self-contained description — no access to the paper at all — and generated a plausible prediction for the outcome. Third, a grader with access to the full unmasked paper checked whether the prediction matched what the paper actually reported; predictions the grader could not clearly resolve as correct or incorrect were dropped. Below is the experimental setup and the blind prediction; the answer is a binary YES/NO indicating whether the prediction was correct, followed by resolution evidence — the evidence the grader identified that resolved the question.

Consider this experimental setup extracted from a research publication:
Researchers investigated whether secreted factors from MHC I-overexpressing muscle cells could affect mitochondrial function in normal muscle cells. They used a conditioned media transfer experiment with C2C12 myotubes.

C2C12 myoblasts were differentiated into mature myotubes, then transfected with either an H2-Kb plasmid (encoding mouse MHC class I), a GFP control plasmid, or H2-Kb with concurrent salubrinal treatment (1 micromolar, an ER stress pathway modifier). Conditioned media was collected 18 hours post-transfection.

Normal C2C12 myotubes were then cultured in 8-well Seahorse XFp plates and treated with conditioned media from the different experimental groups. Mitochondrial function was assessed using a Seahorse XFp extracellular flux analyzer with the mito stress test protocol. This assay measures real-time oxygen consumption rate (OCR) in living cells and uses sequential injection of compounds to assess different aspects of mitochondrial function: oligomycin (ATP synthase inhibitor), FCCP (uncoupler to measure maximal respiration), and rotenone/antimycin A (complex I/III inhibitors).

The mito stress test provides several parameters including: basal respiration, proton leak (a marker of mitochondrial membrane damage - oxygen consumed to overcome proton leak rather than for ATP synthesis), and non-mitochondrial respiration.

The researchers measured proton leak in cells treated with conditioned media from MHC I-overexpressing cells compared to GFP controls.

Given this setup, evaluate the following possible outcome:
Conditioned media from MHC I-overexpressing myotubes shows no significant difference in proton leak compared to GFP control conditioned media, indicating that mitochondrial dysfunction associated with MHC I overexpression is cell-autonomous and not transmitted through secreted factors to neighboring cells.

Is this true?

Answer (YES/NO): NO